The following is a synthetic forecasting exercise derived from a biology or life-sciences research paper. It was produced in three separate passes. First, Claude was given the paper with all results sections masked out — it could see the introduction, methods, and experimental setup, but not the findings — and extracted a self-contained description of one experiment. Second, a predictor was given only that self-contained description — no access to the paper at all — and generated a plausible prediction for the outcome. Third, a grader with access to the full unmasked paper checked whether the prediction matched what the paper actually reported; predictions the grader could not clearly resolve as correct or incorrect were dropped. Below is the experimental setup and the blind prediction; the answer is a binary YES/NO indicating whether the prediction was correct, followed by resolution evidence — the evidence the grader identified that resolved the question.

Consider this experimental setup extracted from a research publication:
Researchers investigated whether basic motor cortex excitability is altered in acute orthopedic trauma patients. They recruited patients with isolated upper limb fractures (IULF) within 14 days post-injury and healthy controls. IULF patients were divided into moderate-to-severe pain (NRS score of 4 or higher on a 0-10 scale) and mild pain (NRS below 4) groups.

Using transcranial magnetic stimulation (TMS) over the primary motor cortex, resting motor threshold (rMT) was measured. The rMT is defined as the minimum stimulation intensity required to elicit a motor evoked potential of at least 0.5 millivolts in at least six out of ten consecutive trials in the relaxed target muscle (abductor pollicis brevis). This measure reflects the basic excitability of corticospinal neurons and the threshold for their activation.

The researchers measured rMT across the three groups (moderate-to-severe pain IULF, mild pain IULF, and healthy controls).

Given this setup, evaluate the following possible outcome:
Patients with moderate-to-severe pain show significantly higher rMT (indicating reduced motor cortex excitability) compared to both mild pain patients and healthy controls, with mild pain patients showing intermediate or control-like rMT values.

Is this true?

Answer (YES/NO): NO